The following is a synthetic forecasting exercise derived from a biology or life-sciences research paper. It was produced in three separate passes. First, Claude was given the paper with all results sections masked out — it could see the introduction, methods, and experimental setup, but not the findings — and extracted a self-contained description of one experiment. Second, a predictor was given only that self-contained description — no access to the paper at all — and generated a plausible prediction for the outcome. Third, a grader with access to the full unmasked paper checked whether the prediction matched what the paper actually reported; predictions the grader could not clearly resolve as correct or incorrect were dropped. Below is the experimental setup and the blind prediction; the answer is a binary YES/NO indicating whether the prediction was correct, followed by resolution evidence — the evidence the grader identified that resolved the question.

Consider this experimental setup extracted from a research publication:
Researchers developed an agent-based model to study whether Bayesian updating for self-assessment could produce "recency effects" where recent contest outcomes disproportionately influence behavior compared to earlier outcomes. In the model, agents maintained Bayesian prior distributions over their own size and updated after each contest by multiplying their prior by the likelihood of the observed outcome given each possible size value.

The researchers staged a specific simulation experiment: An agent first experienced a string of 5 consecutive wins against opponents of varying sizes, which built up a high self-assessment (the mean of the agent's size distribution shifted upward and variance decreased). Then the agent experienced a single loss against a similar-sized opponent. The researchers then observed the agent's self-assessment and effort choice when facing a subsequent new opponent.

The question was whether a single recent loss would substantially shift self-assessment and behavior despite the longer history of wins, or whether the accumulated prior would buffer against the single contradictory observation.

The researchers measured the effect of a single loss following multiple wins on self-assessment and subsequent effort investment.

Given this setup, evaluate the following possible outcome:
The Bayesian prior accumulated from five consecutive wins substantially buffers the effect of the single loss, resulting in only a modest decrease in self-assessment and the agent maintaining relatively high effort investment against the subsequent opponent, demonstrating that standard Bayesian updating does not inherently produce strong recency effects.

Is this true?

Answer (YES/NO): YES